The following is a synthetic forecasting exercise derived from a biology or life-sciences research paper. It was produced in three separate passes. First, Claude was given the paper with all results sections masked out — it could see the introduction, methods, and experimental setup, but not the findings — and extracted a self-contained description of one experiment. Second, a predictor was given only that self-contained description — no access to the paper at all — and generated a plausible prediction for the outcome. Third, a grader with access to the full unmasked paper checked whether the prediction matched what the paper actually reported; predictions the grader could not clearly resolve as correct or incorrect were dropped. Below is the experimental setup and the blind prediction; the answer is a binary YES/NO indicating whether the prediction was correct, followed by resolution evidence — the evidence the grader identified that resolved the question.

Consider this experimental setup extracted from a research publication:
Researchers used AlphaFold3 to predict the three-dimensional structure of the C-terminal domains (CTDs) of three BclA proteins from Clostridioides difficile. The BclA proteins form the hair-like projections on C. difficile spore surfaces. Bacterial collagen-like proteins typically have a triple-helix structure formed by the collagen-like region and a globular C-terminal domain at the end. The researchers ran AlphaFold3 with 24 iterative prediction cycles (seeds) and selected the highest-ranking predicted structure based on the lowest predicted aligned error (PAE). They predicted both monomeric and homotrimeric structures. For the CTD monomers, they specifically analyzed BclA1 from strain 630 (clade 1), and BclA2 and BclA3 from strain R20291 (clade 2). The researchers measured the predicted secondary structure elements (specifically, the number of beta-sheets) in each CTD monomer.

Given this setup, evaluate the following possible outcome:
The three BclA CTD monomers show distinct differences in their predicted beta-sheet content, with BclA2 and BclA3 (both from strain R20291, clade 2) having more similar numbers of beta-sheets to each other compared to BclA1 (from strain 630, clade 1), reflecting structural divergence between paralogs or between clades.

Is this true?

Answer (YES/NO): NO